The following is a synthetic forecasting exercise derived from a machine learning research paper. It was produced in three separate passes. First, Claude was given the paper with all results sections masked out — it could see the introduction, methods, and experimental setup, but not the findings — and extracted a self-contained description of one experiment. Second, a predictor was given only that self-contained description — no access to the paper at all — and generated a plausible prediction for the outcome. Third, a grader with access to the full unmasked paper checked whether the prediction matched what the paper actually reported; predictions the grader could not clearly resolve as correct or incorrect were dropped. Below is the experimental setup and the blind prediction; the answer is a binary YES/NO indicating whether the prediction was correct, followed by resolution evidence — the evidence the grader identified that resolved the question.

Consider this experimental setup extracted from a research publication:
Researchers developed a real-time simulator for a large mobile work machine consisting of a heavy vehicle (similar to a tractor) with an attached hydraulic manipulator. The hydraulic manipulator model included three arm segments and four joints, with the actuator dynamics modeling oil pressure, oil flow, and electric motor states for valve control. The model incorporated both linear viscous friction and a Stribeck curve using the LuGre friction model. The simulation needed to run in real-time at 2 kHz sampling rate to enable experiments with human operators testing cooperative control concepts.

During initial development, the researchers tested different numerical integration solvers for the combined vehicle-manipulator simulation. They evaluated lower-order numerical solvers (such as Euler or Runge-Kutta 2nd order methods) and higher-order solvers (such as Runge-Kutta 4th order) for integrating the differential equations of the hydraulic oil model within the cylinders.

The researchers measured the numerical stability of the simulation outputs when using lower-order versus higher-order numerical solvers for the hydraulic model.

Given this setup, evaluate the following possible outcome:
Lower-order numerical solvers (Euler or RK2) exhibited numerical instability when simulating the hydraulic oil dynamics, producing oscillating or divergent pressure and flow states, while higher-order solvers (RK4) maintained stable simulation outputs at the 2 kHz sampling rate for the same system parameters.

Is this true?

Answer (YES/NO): YES